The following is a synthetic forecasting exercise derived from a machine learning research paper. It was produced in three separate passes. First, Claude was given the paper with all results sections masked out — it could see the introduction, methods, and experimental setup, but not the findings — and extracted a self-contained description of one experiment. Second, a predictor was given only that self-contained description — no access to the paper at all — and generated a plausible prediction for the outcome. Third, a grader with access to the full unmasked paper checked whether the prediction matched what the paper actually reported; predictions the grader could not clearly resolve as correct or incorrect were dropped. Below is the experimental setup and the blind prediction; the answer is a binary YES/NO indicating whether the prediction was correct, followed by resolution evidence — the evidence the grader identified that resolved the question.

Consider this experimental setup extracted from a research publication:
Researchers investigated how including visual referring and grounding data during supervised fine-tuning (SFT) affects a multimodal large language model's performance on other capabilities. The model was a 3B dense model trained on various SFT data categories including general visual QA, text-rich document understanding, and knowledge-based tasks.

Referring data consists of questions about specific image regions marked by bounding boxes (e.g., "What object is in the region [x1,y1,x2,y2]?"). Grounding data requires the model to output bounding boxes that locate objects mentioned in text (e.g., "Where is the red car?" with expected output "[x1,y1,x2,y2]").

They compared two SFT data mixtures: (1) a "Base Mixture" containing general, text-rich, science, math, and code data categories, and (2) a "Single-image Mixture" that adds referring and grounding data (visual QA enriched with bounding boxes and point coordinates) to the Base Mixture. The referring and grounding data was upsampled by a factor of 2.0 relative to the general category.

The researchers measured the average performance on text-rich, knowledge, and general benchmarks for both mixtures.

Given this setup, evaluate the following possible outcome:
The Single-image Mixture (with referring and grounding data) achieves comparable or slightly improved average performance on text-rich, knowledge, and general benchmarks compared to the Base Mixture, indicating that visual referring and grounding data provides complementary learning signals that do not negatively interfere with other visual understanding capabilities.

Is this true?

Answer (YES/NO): NO